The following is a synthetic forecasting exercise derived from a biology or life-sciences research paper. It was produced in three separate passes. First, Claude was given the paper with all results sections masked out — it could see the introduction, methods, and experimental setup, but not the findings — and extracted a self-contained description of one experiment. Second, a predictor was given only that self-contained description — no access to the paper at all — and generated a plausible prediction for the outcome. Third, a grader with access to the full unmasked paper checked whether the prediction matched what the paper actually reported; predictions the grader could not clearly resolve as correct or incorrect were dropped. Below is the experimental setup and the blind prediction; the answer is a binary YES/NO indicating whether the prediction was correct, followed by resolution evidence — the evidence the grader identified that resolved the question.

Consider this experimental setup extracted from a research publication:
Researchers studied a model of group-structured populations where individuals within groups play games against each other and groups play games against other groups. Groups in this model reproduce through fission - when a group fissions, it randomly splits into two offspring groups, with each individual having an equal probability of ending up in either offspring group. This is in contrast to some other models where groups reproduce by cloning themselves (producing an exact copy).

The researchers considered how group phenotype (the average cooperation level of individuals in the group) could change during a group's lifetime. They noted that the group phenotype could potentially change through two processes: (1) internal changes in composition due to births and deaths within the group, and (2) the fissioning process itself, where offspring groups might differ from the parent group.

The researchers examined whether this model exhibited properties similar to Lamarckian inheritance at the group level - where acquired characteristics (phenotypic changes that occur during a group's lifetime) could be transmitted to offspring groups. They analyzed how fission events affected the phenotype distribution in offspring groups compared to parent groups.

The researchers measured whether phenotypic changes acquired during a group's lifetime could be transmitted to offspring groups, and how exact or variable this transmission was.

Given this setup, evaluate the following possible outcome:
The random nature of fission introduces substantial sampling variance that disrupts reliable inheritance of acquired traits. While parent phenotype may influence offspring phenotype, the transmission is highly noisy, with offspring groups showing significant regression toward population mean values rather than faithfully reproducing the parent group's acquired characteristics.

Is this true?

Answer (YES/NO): NO